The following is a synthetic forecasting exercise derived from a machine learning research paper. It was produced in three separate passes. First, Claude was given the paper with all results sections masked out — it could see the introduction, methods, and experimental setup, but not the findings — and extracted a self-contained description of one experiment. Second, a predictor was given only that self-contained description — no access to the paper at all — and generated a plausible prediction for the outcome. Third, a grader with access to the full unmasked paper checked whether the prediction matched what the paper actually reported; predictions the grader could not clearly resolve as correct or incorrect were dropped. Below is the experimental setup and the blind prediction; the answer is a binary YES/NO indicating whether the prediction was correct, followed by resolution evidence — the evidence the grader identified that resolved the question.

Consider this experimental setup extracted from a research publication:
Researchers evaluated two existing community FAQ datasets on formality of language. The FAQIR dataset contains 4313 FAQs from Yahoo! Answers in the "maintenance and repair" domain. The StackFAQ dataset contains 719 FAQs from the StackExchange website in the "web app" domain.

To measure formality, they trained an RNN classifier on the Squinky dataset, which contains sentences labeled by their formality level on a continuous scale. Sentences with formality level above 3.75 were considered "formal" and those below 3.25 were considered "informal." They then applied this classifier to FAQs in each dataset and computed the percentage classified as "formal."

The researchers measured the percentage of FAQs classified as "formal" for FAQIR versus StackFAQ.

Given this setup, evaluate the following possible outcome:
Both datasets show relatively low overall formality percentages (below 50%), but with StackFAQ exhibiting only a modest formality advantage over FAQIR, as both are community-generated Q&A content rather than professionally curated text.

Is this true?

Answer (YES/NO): NO